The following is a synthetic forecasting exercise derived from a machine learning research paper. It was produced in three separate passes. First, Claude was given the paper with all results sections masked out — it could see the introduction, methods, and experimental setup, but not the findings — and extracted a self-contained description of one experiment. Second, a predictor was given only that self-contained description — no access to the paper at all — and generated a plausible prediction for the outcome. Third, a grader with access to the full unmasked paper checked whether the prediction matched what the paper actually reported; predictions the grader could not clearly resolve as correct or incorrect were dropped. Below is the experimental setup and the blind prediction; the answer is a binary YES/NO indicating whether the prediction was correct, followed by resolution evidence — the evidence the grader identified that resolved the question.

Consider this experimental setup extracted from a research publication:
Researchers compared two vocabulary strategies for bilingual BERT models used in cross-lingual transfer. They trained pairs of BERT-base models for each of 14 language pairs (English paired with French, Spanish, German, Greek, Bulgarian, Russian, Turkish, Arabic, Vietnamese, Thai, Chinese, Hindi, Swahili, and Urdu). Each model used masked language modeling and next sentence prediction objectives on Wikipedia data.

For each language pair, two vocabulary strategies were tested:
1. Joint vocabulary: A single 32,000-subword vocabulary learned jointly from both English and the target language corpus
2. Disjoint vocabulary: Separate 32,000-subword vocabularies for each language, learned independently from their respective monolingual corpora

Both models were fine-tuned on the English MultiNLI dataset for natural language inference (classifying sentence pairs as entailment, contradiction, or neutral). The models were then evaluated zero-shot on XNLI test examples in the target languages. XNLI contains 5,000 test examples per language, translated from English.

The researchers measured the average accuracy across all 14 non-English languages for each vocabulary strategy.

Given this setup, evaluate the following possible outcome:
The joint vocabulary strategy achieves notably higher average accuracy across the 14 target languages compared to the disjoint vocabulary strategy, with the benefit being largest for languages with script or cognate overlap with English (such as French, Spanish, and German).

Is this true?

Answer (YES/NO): NO